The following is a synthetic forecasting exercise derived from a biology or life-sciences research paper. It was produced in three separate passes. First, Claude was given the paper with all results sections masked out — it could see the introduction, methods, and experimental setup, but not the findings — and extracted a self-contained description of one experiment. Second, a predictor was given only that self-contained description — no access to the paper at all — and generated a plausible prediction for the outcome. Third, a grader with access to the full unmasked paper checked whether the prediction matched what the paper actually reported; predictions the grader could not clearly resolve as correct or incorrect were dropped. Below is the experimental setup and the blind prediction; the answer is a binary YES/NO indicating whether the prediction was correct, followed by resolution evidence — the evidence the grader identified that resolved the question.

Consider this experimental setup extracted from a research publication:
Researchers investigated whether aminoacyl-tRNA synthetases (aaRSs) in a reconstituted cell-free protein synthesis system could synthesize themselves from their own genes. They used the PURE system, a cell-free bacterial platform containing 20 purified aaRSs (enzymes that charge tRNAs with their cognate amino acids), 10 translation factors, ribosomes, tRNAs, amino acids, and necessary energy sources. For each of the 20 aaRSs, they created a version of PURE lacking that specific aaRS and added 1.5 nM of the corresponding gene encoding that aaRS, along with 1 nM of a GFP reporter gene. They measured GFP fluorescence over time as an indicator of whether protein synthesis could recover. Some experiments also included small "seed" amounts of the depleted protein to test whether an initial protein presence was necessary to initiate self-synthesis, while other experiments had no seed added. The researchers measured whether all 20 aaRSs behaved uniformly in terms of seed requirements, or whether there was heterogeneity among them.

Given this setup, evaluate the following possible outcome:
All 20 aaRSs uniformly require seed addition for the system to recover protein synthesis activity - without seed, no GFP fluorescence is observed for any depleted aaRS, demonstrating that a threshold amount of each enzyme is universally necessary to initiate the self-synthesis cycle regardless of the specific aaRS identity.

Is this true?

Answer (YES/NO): NO